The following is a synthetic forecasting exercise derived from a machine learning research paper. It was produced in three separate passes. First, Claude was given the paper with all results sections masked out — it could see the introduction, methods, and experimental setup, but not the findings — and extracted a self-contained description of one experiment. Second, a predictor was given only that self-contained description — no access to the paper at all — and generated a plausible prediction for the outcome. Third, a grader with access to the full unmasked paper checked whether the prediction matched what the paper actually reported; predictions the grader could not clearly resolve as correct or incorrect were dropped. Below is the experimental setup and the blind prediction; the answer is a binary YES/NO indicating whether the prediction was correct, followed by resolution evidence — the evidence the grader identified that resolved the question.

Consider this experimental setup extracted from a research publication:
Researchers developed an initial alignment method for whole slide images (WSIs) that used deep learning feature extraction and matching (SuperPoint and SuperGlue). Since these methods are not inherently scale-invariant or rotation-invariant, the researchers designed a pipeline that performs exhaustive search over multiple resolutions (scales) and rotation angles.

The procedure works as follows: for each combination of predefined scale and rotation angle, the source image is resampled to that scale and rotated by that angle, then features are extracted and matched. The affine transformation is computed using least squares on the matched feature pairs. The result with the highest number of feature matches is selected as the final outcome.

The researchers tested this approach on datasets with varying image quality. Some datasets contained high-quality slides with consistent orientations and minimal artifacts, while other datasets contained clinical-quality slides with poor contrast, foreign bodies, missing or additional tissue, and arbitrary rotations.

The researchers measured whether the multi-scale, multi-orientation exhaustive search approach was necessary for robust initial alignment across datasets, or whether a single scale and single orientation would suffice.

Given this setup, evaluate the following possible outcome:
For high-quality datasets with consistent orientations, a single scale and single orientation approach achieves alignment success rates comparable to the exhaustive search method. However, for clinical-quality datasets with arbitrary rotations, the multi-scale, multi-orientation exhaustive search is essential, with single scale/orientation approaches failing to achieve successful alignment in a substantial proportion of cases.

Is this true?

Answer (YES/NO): NO